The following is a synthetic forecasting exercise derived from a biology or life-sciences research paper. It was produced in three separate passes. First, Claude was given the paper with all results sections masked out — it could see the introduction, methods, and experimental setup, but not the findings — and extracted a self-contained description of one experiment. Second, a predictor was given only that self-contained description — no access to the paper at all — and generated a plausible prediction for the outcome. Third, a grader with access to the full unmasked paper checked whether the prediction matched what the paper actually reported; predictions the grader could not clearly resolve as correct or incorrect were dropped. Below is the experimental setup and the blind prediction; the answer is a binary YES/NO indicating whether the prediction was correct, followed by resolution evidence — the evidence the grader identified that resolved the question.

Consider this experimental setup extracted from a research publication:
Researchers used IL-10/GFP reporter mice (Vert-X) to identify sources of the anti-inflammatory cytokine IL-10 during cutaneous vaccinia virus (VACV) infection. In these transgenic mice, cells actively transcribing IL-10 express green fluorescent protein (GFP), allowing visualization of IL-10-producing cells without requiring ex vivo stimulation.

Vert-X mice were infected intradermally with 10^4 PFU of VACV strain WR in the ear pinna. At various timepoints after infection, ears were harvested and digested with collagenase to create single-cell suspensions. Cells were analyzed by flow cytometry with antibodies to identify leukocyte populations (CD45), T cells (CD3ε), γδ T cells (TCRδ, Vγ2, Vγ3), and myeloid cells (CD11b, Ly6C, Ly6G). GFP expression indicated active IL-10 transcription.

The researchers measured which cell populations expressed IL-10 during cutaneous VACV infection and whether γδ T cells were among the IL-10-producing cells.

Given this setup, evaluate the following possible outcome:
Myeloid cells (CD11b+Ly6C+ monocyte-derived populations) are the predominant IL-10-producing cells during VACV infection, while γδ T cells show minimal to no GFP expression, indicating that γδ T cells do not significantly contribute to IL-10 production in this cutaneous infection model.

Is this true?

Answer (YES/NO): NO